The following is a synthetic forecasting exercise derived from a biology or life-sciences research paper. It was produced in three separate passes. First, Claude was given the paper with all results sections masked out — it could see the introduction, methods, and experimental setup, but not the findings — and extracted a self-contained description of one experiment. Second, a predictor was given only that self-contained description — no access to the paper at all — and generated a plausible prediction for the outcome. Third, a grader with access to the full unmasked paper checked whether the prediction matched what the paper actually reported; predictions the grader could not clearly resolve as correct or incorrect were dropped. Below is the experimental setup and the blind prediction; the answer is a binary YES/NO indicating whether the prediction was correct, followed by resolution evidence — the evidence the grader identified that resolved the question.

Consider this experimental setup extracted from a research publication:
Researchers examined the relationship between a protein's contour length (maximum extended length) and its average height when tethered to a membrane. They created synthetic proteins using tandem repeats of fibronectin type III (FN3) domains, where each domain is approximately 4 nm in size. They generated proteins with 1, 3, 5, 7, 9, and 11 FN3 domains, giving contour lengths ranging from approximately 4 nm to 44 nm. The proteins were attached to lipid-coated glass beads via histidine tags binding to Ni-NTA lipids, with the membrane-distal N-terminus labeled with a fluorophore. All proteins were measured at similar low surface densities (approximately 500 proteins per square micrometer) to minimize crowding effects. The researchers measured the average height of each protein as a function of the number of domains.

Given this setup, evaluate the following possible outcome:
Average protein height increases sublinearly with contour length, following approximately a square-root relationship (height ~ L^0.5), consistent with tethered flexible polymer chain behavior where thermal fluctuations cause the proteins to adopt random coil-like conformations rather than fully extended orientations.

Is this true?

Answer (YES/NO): NO